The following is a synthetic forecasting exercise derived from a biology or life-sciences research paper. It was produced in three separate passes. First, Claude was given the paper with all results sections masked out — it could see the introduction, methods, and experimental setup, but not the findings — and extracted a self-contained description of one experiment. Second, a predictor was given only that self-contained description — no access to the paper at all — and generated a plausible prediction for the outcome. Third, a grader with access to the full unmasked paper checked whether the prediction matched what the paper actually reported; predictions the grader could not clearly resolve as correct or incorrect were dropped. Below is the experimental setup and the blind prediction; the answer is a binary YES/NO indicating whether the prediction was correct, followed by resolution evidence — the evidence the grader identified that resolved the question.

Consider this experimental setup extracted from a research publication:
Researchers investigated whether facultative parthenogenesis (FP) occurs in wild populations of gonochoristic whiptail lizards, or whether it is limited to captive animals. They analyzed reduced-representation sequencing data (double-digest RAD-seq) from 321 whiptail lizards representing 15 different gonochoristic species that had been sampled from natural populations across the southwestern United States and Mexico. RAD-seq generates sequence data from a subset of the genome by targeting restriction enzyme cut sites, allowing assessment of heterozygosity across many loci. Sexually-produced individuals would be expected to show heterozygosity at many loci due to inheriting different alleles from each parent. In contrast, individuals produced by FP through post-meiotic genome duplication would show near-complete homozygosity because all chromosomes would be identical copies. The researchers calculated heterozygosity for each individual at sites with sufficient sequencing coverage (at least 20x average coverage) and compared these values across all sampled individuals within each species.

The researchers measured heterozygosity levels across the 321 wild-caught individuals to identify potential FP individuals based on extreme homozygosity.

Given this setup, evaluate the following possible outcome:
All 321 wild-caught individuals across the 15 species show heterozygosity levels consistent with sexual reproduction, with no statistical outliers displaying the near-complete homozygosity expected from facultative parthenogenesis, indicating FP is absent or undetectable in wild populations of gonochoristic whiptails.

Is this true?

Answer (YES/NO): NO